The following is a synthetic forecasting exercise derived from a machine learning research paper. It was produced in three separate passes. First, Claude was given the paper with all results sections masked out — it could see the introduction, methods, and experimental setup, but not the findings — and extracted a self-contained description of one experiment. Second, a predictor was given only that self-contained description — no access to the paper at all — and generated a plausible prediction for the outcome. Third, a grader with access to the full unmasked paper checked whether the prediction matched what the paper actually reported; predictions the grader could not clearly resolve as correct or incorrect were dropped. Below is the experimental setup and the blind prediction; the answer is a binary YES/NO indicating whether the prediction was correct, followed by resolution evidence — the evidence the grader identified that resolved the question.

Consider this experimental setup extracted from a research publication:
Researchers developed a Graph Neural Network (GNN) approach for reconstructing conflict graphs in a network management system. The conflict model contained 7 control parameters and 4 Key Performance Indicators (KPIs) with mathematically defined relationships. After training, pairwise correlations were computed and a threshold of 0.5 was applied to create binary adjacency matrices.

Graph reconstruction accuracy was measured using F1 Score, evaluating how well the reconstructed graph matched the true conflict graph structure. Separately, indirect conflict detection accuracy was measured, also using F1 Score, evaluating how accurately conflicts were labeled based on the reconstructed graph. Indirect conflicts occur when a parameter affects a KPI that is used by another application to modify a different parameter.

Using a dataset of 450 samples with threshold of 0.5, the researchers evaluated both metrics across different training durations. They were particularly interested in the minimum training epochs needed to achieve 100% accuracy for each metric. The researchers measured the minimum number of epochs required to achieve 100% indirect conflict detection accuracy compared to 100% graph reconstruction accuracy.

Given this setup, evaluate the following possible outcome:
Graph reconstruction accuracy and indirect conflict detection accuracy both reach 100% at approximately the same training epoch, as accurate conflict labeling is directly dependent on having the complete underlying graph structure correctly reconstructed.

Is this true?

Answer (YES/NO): NO